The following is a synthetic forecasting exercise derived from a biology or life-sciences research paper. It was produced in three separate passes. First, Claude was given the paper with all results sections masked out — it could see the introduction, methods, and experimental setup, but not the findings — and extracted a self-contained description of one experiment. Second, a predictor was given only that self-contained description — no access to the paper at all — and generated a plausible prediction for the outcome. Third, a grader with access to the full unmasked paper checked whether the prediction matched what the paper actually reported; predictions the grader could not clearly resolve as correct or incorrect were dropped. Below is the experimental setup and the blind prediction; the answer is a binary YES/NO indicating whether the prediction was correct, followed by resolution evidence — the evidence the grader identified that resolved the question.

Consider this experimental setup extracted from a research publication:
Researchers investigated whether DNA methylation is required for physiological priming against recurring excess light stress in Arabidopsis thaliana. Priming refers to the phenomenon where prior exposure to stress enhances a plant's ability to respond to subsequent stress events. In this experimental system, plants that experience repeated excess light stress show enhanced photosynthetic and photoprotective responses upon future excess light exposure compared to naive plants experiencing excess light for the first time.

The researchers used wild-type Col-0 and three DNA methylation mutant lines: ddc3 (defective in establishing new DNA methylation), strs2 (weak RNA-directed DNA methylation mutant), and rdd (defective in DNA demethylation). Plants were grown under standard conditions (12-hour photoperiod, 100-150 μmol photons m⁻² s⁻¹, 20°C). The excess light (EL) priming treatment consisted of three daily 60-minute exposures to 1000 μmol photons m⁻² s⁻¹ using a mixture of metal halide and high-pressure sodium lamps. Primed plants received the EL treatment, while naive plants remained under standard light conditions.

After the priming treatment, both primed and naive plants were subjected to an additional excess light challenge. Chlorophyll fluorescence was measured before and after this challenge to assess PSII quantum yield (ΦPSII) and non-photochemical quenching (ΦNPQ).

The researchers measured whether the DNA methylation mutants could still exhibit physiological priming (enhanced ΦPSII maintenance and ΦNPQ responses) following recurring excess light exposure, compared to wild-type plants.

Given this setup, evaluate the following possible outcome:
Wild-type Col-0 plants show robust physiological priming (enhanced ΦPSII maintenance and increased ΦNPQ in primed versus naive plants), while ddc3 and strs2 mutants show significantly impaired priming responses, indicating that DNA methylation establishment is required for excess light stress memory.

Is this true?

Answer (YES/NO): NO